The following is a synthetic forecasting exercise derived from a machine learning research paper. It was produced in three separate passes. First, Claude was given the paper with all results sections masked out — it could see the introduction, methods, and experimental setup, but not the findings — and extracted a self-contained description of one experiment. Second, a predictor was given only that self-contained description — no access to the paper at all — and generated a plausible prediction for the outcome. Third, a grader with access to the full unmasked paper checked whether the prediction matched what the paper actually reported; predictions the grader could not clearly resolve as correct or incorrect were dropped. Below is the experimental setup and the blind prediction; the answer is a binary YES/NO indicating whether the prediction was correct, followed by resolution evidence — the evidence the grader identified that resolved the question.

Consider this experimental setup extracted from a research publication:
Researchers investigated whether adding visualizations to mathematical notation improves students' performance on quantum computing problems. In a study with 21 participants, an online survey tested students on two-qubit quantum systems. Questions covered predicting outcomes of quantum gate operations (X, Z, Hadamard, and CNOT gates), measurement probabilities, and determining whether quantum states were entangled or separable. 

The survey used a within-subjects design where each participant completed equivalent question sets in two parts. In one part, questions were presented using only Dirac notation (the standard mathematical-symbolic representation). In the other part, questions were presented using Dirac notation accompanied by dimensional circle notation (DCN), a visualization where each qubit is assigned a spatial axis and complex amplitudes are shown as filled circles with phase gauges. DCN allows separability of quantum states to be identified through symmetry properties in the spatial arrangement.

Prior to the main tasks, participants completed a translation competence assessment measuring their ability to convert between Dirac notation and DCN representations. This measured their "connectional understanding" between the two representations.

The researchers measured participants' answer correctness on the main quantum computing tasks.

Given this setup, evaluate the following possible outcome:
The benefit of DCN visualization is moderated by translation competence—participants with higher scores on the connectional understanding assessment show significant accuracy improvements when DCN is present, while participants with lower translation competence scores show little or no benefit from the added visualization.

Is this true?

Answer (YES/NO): NO